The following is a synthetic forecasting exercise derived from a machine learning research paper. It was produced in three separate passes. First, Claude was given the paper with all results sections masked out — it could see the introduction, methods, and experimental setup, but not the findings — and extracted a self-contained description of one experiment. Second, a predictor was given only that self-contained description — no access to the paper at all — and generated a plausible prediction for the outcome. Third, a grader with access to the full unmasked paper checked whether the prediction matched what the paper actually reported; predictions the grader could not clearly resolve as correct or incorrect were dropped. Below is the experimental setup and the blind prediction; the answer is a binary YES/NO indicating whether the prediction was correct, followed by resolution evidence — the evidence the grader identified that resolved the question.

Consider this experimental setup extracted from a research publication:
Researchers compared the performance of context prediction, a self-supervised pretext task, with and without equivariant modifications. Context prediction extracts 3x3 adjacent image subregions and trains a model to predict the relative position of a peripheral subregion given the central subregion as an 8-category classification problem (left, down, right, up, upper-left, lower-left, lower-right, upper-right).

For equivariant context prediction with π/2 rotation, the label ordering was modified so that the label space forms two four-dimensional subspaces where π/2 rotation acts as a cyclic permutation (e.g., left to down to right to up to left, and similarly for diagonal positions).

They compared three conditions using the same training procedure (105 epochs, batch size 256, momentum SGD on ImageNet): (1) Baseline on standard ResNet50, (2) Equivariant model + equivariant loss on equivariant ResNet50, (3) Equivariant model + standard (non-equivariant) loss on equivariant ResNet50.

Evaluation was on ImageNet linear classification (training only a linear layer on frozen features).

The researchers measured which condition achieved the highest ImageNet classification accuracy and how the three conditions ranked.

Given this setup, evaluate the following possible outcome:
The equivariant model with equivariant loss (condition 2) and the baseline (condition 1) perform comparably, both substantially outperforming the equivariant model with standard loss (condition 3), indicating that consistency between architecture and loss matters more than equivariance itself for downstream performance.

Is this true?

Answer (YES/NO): NO